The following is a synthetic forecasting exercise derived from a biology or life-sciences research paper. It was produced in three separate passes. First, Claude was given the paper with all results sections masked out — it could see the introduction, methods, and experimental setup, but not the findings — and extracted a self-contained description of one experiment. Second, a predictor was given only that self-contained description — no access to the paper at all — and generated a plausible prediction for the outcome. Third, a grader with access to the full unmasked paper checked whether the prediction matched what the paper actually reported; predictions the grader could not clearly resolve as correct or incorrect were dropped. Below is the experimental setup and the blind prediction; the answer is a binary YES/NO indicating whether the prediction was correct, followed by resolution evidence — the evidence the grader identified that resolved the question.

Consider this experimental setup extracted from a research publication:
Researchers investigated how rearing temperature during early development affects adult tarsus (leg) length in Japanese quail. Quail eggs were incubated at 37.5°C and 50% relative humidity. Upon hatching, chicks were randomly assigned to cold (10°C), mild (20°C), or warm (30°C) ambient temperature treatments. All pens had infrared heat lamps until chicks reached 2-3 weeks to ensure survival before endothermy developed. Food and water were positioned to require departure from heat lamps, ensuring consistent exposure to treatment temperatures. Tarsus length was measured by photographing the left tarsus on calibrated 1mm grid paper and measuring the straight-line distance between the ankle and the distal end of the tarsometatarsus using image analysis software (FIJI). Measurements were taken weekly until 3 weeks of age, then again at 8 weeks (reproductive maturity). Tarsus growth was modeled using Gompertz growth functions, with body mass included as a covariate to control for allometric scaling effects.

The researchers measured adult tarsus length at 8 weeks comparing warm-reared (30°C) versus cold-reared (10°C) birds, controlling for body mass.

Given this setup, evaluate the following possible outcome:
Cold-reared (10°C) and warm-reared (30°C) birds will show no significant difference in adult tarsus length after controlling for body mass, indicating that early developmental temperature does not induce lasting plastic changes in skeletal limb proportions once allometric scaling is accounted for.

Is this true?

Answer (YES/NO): NO